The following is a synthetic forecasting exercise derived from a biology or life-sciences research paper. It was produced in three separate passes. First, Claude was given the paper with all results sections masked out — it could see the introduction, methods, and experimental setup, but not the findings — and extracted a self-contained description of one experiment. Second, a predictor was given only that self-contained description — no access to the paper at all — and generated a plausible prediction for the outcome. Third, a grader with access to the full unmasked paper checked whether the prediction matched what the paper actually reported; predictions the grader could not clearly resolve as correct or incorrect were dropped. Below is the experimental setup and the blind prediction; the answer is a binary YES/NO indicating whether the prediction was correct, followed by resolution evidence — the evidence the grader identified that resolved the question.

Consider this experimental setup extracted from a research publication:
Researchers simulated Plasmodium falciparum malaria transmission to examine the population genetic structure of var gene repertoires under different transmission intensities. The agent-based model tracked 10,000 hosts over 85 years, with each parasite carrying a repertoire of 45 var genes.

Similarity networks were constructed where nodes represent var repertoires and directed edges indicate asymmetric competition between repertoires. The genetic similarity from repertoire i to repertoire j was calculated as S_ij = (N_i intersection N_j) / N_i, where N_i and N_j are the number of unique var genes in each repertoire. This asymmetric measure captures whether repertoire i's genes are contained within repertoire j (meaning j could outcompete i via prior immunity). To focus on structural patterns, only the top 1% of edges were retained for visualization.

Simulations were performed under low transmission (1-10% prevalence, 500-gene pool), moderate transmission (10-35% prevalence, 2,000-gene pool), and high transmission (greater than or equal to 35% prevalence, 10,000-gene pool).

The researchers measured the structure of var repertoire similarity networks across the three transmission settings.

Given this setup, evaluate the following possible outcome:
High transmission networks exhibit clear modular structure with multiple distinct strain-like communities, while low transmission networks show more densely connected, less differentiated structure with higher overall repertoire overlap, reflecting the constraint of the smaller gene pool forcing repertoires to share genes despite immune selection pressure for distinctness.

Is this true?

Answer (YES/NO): NO